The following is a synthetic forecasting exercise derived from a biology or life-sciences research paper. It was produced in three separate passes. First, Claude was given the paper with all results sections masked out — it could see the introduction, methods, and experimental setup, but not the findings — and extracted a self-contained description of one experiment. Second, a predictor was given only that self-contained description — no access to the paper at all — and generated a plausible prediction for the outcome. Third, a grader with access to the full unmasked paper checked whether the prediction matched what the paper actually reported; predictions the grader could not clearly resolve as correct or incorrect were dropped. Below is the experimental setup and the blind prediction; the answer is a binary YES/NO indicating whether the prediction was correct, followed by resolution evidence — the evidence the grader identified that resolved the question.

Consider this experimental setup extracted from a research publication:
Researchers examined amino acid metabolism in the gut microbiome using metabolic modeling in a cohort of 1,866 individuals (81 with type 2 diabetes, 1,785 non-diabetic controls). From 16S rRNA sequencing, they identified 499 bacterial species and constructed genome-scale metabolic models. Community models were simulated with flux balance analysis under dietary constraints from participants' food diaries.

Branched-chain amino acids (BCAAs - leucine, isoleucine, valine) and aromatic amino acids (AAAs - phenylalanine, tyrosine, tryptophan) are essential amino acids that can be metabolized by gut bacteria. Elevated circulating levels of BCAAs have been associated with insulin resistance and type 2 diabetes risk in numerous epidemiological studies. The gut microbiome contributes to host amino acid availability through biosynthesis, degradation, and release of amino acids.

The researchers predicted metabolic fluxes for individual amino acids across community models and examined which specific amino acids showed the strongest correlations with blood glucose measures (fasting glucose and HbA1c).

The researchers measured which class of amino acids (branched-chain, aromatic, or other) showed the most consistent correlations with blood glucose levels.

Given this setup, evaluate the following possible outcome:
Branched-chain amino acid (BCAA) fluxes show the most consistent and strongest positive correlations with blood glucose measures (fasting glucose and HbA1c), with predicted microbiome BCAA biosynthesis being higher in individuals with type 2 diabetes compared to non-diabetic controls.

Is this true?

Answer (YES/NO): NO